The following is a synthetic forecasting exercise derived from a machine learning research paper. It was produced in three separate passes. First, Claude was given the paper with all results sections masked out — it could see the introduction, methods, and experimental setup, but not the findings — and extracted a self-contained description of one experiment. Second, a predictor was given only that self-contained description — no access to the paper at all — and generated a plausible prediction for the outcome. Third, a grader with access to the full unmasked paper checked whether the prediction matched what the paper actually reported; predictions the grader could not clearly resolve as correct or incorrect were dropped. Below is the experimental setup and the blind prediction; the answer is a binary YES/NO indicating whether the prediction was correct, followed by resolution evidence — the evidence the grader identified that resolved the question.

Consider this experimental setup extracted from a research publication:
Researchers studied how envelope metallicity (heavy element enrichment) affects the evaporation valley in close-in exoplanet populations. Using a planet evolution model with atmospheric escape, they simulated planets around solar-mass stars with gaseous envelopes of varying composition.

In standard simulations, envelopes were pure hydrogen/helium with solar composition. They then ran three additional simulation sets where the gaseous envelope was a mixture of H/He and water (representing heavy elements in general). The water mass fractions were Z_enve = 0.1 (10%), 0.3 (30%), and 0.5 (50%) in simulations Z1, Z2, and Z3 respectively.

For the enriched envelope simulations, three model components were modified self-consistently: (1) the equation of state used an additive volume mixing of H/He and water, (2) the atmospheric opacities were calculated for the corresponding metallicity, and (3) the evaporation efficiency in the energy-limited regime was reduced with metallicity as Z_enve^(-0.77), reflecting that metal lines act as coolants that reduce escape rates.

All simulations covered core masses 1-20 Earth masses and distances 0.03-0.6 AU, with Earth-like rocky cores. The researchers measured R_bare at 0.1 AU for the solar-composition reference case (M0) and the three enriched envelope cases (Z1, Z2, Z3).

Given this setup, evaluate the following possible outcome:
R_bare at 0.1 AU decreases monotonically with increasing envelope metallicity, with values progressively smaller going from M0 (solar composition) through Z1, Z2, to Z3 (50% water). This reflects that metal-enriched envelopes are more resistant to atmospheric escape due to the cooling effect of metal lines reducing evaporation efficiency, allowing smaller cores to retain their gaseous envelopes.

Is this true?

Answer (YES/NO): YES